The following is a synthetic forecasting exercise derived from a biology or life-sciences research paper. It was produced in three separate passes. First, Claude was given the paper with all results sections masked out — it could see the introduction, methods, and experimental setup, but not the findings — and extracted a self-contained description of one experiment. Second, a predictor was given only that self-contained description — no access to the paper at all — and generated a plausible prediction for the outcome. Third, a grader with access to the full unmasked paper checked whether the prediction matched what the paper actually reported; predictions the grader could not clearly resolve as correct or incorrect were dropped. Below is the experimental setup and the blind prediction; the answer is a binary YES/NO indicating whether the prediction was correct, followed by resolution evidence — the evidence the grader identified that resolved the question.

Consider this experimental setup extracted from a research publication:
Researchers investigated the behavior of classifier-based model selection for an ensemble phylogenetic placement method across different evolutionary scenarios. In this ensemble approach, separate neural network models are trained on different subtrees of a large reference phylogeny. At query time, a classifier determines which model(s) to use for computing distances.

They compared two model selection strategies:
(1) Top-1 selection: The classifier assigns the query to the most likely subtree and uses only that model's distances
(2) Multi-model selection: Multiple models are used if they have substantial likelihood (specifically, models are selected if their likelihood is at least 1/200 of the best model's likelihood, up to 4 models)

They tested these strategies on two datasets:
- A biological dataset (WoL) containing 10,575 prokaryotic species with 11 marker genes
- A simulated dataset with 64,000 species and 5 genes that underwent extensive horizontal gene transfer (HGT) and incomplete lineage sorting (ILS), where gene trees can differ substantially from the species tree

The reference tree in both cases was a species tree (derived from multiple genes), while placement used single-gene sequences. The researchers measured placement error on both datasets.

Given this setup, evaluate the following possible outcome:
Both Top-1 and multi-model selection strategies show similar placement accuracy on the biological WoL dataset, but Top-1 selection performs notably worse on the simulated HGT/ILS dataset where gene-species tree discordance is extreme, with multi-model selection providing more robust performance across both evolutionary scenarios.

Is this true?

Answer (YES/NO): YES